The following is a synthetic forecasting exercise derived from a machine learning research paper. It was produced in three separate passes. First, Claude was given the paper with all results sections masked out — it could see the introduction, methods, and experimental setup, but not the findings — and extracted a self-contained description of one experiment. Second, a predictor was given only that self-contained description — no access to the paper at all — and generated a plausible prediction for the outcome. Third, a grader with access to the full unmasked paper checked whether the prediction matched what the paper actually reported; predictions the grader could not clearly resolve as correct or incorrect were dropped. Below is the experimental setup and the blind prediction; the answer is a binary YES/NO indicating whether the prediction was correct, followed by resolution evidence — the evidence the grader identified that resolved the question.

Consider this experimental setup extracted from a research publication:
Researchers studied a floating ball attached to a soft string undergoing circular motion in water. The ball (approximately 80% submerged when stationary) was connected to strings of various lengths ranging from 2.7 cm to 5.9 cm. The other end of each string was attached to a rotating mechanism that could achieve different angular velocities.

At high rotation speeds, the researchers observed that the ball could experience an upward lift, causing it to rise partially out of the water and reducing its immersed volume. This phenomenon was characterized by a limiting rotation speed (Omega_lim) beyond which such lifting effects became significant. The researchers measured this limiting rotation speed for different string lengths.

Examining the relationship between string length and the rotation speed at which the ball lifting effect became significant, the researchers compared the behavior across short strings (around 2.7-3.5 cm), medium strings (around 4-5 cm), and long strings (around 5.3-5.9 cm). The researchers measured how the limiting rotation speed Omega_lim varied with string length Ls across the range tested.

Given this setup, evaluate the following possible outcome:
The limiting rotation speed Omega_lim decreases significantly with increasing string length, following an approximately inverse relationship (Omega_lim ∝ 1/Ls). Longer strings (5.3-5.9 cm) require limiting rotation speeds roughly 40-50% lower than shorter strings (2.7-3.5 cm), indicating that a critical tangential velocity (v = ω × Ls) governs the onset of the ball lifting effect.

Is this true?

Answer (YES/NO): NO